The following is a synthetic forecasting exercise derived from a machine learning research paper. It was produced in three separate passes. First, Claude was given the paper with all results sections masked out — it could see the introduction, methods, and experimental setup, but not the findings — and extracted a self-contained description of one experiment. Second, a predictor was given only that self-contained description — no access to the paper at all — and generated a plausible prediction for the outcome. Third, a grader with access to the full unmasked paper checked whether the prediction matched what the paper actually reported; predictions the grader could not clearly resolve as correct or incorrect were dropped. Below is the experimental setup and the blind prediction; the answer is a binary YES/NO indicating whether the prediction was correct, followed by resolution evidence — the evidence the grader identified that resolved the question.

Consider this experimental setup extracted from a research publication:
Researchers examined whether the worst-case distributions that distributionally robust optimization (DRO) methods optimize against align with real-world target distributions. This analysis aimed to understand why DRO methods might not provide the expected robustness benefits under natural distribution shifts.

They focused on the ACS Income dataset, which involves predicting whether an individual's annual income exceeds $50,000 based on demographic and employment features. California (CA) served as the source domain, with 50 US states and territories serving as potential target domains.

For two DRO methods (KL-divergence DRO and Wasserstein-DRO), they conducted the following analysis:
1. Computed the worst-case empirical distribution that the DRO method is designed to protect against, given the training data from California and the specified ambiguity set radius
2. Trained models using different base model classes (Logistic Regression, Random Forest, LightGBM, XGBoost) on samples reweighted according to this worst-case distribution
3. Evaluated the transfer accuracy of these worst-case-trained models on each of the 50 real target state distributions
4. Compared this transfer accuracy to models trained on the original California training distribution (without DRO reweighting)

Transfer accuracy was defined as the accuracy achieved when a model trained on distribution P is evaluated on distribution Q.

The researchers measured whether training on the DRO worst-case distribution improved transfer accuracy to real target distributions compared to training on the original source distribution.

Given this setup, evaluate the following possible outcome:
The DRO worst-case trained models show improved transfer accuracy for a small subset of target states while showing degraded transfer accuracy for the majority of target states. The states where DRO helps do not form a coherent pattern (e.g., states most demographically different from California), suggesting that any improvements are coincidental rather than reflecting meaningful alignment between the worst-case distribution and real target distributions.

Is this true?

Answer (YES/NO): NO